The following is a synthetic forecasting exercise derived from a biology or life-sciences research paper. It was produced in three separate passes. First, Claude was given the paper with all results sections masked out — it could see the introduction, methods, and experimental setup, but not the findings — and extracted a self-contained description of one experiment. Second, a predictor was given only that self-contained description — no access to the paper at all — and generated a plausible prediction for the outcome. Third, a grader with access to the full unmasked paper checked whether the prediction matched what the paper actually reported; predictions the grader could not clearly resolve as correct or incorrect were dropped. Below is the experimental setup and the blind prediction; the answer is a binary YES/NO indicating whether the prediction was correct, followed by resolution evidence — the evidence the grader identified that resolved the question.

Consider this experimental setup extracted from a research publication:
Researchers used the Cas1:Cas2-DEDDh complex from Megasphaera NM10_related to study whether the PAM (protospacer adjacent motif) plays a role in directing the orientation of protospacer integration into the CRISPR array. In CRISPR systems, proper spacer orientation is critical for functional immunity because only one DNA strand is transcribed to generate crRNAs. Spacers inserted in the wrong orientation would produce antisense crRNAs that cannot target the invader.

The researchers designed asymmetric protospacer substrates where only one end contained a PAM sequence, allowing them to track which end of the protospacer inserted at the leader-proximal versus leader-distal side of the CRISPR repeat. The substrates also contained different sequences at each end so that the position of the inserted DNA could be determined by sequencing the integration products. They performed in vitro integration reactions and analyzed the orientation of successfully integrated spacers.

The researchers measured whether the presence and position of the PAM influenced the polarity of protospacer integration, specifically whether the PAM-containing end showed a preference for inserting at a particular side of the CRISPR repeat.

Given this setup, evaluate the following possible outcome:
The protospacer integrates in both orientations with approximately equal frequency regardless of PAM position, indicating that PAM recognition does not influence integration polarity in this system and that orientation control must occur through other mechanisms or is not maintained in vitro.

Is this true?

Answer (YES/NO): YES